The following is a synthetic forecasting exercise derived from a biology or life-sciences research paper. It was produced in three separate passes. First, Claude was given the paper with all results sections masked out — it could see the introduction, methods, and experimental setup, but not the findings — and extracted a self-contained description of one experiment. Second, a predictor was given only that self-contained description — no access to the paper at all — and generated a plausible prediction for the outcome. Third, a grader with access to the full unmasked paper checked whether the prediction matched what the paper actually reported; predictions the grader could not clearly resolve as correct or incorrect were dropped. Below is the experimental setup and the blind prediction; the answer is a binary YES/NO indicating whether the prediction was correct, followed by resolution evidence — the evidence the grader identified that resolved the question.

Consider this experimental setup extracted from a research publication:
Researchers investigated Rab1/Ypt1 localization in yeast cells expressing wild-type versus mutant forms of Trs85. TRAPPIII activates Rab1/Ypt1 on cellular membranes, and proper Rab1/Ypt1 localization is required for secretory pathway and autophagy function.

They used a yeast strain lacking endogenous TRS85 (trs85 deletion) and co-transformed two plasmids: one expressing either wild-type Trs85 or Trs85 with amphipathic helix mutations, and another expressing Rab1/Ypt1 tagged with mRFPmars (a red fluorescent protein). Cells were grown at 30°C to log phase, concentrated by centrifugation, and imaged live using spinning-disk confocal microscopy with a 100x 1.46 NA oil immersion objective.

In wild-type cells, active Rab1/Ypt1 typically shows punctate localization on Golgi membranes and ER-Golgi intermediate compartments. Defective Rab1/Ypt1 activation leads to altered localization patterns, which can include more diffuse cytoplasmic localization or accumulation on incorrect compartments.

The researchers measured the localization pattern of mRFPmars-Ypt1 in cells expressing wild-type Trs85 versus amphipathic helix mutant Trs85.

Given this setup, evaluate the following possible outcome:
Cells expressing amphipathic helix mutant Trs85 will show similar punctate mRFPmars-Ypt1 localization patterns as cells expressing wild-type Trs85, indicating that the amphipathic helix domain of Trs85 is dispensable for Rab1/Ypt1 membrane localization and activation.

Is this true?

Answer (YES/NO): NO